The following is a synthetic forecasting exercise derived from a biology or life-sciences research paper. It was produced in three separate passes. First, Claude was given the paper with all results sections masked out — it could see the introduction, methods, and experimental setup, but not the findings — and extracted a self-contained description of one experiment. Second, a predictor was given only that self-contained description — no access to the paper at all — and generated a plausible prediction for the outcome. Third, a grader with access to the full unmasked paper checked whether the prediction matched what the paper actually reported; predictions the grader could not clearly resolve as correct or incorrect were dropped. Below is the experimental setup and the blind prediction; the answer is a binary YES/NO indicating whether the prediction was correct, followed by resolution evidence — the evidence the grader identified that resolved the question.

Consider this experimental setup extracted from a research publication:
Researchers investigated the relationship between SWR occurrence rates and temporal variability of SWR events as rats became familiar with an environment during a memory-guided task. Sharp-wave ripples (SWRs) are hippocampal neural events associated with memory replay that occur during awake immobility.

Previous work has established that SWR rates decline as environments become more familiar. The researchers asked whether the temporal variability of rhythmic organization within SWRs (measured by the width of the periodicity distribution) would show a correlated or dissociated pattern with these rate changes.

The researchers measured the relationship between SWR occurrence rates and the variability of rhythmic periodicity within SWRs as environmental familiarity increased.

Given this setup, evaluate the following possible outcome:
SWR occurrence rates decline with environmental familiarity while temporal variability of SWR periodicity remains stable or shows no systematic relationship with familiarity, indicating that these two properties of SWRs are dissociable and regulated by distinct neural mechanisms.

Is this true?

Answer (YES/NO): NO